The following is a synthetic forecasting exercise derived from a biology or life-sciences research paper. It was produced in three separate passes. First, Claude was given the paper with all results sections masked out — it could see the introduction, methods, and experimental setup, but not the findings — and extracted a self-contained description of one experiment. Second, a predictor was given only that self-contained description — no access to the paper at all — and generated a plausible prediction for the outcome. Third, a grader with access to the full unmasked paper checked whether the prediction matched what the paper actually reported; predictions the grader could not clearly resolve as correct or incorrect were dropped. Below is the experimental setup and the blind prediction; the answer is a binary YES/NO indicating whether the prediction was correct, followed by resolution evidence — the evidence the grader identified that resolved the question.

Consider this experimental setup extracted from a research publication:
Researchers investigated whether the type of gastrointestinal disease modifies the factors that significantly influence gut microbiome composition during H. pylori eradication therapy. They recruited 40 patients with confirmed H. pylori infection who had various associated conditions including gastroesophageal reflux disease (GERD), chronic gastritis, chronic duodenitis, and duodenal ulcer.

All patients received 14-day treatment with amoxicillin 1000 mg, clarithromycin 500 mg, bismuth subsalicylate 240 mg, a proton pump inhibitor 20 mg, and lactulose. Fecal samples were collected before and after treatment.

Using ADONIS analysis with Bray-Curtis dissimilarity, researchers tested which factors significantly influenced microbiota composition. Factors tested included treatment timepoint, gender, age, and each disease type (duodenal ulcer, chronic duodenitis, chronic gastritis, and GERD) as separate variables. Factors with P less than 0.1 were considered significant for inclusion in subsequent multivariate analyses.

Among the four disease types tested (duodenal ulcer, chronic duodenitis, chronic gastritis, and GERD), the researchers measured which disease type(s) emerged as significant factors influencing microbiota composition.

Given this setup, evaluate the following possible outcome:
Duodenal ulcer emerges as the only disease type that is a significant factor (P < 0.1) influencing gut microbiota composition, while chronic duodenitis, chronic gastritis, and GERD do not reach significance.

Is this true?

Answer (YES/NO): YES